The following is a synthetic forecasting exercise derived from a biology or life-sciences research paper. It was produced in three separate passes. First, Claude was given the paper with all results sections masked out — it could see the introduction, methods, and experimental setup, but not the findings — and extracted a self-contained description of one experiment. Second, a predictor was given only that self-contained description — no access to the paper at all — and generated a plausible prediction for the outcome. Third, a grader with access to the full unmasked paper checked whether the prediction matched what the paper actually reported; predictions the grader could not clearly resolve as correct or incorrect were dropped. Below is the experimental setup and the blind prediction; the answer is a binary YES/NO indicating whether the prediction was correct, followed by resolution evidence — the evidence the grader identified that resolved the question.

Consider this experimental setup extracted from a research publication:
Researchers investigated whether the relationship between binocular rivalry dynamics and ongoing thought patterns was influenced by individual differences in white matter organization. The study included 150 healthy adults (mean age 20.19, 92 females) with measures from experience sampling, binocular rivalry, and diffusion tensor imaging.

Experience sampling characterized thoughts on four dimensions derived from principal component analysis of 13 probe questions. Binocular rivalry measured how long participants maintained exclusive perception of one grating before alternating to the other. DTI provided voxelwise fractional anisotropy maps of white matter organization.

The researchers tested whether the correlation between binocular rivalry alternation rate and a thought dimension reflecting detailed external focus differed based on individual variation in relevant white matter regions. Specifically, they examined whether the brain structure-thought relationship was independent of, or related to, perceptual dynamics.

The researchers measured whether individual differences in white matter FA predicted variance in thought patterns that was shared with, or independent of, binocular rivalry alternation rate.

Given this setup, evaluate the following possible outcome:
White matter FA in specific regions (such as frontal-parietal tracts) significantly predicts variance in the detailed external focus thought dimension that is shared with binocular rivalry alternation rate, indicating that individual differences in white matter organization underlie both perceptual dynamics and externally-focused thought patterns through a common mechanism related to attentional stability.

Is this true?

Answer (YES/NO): NO